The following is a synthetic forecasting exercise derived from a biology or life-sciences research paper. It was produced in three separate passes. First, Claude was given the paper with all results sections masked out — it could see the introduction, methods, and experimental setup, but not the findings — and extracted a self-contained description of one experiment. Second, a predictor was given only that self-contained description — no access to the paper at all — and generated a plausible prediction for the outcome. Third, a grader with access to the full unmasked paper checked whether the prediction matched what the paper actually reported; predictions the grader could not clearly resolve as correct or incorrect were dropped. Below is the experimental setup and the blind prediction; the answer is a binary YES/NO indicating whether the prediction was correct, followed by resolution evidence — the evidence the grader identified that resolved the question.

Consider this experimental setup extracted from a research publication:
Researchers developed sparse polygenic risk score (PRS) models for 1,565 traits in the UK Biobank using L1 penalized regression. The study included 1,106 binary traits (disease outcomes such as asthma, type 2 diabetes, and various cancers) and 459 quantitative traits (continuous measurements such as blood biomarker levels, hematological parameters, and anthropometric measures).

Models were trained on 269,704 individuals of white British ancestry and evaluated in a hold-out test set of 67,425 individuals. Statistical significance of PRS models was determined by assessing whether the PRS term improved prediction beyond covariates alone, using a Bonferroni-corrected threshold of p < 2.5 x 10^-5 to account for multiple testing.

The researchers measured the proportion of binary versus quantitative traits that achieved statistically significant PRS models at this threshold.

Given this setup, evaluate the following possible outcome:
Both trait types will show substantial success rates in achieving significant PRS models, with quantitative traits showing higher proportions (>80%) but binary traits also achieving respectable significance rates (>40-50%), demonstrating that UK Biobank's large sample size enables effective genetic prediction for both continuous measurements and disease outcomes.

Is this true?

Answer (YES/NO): NO